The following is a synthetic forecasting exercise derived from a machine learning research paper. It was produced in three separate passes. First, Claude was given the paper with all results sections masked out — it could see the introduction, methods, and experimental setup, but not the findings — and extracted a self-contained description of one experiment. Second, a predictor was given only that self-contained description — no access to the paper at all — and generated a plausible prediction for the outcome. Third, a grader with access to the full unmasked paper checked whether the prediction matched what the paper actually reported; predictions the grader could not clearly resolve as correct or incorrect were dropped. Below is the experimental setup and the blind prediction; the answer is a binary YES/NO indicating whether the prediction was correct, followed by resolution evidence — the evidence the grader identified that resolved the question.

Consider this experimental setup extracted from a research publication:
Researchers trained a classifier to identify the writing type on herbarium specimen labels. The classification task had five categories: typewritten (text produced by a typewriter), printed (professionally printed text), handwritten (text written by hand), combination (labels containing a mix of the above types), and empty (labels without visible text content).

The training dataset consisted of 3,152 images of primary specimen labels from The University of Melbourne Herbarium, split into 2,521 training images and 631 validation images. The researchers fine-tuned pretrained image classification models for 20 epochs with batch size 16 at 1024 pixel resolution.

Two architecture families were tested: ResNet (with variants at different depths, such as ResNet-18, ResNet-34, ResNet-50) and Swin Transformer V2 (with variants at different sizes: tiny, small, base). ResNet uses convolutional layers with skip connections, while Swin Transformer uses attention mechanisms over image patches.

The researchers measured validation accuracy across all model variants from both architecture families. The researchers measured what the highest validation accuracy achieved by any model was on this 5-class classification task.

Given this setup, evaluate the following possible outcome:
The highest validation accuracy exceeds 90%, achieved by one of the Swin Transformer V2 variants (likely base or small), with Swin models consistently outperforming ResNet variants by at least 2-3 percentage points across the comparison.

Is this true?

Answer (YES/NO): NO